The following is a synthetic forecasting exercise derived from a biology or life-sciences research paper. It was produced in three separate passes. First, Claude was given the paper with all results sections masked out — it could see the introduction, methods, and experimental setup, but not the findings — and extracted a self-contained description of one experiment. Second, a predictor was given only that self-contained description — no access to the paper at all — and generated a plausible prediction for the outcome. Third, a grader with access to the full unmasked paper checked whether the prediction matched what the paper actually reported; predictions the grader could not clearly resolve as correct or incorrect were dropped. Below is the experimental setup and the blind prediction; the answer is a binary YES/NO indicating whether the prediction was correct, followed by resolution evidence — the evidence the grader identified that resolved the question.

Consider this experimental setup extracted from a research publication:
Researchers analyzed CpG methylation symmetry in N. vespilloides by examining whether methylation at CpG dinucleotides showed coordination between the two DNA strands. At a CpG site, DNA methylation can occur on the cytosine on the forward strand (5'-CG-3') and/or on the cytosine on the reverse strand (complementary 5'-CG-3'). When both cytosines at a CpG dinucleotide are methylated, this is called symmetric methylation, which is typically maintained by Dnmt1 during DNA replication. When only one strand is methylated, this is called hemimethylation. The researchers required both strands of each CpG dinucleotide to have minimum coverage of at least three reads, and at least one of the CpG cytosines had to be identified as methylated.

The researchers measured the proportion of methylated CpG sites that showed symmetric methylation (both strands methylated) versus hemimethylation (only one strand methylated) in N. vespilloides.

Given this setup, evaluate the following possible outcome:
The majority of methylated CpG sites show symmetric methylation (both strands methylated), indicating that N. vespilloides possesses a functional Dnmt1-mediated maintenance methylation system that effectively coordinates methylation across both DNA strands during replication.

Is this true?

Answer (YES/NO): YES